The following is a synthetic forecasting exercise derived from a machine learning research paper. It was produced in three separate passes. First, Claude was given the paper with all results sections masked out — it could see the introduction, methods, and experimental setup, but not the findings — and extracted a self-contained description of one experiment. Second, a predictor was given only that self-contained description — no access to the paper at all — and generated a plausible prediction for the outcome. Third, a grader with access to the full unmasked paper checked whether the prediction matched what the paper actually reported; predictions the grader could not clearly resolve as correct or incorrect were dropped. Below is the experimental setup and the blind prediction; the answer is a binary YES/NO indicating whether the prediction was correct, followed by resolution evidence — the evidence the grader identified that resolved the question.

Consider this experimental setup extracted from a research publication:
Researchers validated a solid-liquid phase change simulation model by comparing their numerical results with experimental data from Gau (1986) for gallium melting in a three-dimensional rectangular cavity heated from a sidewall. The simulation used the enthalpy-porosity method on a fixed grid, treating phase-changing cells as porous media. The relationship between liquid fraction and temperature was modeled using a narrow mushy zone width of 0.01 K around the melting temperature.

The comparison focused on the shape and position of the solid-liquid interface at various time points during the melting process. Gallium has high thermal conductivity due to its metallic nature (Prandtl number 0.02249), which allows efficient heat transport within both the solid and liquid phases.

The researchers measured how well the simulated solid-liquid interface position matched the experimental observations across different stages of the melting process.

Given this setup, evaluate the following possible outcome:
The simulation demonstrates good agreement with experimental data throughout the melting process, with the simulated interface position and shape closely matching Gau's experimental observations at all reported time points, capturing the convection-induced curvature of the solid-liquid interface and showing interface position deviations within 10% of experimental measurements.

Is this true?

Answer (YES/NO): NO